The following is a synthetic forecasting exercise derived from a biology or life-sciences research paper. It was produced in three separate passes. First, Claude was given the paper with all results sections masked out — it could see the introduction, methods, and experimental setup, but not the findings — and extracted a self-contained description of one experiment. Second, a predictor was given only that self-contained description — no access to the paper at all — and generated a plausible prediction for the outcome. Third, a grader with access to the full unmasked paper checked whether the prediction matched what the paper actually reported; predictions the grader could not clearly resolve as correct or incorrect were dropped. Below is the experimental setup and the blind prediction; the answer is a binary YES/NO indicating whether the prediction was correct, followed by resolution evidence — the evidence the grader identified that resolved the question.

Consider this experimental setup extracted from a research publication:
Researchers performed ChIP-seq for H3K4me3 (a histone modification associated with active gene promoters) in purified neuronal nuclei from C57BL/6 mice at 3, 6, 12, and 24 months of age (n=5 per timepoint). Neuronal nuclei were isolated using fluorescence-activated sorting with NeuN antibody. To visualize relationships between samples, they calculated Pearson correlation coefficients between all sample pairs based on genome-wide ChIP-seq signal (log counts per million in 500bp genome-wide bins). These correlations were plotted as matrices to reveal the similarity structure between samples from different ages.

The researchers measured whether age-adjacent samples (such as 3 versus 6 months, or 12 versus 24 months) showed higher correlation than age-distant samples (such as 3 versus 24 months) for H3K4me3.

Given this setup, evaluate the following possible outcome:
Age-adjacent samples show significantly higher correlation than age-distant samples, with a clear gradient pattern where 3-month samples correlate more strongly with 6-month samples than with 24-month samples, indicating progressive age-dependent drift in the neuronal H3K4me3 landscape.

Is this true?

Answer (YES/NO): NO